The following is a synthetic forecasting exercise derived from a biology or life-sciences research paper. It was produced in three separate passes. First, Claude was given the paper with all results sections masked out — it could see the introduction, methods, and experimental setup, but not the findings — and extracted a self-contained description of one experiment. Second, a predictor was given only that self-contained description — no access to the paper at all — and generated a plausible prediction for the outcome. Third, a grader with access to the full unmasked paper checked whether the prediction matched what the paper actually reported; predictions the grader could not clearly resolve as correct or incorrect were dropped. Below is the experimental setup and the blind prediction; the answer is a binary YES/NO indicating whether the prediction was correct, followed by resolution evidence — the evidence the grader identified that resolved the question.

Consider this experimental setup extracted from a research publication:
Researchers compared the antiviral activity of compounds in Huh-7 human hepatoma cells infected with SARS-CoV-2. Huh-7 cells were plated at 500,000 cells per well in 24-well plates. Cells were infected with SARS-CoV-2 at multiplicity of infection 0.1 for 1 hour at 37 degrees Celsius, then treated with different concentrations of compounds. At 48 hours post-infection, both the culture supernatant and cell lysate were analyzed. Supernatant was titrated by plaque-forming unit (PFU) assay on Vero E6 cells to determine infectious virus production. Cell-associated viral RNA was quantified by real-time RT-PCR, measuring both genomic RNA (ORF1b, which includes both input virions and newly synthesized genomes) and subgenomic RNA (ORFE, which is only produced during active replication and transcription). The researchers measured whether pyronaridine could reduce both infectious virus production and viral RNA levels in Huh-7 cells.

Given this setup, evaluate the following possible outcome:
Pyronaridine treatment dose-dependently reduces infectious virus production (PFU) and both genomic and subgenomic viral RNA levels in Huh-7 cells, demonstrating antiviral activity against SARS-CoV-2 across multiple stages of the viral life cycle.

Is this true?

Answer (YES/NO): NO